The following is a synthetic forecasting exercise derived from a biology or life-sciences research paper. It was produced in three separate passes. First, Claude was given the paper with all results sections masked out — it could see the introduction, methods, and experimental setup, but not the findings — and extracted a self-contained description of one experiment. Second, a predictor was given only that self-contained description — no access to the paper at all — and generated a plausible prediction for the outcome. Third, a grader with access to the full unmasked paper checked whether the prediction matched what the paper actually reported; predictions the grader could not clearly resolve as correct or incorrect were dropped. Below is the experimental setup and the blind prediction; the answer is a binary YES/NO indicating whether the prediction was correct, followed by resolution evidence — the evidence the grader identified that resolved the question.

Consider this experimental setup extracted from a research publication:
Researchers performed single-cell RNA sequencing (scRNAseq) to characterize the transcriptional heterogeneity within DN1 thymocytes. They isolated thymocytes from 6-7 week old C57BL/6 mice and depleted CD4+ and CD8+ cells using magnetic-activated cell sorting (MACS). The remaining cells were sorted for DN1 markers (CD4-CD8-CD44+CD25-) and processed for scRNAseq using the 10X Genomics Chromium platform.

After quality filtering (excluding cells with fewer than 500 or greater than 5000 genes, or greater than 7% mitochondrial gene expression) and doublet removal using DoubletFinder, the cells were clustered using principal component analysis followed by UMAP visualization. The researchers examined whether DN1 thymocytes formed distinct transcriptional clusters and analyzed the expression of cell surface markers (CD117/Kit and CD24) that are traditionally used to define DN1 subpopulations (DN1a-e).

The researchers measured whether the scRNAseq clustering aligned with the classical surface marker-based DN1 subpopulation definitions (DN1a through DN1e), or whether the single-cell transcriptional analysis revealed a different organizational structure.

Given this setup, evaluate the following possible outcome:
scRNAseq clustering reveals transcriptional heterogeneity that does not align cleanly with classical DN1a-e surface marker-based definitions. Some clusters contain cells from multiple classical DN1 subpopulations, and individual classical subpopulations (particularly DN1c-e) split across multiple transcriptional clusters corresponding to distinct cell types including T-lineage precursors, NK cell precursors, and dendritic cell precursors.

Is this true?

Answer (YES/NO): NO